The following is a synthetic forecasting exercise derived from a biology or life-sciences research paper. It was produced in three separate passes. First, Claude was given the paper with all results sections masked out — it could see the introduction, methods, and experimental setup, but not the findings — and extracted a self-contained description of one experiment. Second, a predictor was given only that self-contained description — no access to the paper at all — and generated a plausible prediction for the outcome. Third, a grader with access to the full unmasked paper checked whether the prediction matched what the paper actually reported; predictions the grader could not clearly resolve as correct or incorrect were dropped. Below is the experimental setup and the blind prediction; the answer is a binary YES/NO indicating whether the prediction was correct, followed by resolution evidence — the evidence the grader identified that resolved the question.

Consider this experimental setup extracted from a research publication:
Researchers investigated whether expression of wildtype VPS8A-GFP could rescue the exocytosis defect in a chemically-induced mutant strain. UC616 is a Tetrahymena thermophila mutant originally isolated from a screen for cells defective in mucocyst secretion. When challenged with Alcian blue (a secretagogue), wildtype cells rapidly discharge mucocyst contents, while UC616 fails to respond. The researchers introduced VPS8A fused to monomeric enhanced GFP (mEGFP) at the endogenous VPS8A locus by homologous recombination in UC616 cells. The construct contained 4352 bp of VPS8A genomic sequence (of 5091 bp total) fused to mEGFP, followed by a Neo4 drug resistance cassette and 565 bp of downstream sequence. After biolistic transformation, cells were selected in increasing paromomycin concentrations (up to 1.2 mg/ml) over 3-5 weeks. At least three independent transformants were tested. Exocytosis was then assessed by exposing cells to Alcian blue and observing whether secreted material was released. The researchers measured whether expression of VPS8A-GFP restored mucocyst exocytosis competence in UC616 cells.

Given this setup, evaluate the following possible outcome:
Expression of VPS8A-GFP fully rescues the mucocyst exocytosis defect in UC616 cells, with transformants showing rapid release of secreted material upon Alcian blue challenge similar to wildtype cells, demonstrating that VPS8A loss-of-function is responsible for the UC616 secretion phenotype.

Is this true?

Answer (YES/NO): YES